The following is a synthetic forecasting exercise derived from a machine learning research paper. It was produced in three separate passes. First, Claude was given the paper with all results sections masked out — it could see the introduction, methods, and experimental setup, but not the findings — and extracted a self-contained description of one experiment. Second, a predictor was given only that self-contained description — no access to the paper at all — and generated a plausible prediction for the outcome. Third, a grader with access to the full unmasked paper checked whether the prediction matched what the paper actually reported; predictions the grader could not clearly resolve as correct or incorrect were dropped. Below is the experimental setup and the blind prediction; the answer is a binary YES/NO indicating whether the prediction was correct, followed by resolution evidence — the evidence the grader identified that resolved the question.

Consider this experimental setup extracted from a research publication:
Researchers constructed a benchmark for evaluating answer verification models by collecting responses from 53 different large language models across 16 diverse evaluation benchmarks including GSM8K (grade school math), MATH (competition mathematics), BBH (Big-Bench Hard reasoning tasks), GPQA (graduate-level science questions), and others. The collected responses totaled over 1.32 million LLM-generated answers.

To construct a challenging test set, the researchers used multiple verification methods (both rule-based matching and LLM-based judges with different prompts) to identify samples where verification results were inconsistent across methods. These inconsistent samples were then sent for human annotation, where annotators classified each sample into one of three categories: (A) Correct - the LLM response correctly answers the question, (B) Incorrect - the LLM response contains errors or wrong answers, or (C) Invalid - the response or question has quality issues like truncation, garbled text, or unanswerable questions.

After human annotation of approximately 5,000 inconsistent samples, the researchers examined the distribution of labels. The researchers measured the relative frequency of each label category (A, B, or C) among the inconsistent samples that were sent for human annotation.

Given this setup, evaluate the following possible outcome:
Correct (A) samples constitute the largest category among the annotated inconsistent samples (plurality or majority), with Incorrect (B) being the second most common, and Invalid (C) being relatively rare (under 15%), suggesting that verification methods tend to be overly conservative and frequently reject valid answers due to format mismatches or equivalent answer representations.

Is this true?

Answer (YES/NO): NO